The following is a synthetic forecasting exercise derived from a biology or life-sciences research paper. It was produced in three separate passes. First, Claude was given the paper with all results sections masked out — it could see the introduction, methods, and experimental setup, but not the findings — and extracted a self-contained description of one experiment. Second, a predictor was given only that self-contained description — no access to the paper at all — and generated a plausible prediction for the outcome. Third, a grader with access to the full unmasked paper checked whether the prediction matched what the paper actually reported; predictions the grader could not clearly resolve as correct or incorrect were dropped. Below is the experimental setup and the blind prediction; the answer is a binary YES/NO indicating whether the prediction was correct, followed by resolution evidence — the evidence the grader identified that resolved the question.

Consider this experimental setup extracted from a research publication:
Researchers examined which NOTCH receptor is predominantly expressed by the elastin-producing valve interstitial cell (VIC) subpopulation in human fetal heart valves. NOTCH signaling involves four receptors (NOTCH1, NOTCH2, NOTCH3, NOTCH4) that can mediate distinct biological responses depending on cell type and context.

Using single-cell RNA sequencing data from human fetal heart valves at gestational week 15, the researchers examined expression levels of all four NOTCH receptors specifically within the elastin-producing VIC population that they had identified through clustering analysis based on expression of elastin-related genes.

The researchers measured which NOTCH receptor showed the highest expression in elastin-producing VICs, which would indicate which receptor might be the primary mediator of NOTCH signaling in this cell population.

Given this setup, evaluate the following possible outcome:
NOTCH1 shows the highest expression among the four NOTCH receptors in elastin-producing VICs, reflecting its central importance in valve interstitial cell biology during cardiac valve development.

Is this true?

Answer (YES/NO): NO